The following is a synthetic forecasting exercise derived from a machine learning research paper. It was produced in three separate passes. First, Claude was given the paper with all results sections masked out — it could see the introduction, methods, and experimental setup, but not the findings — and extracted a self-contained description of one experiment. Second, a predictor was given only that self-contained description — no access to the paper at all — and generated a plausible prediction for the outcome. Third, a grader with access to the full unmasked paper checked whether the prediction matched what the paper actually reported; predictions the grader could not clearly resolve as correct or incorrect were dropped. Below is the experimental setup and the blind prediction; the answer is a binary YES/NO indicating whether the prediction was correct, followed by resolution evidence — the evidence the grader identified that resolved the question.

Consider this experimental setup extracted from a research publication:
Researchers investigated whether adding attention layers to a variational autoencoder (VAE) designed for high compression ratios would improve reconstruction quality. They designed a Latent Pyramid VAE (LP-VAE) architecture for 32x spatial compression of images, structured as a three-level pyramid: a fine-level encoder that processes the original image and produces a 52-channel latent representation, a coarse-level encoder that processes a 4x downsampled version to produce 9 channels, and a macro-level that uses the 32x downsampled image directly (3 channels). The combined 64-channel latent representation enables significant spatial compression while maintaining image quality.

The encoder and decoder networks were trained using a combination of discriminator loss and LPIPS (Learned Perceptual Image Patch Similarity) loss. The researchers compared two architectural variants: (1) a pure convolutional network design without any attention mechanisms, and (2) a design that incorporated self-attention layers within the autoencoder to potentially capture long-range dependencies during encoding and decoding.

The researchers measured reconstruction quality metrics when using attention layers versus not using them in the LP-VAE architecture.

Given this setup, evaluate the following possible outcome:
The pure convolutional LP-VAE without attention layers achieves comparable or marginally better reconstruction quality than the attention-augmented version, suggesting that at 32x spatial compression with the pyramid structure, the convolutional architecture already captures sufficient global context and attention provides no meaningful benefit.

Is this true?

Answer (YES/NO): YES